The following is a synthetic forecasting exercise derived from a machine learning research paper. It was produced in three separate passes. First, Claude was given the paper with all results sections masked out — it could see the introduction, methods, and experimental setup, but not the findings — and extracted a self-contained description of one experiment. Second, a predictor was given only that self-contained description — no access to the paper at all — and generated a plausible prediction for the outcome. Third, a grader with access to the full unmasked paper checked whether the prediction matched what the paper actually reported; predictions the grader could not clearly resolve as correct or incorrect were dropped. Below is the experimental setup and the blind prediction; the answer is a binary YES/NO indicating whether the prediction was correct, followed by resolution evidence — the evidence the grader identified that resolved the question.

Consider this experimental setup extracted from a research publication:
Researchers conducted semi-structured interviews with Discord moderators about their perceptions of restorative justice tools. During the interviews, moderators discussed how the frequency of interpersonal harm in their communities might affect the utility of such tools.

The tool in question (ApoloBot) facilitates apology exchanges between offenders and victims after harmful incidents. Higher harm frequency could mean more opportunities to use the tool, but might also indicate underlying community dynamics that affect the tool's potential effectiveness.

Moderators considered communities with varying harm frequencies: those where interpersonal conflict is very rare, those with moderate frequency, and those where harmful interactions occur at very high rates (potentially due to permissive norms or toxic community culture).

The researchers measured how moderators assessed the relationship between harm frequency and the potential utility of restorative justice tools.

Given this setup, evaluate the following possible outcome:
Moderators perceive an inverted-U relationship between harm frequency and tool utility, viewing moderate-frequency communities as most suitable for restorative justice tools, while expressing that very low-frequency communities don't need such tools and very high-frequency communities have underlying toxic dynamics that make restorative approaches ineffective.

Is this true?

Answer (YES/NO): YES